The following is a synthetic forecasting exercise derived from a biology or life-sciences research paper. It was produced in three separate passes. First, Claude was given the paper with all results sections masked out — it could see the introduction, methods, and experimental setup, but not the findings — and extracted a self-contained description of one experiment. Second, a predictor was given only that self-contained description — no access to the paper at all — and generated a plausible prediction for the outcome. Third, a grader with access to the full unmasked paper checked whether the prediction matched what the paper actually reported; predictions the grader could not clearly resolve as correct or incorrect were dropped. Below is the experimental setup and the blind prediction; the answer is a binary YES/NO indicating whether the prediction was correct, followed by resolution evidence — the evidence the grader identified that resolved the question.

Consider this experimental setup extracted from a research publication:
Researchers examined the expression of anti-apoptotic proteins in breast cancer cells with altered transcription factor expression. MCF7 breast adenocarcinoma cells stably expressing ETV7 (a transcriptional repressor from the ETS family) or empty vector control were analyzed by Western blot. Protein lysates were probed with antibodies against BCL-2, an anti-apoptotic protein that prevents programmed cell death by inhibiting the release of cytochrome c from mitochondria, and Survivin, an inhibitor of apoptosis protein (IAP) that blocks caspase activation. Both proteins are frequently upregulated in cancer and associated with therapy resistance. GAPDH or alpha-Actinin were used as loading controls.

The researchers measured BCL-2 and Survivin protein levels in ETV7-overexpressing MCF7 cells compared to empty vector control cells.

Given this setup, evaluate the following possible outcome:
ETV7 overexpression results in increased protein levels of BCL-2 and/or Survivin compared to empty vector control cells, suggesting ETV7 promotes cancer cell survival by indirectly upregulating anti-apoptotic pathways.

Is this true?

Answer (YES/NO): YES